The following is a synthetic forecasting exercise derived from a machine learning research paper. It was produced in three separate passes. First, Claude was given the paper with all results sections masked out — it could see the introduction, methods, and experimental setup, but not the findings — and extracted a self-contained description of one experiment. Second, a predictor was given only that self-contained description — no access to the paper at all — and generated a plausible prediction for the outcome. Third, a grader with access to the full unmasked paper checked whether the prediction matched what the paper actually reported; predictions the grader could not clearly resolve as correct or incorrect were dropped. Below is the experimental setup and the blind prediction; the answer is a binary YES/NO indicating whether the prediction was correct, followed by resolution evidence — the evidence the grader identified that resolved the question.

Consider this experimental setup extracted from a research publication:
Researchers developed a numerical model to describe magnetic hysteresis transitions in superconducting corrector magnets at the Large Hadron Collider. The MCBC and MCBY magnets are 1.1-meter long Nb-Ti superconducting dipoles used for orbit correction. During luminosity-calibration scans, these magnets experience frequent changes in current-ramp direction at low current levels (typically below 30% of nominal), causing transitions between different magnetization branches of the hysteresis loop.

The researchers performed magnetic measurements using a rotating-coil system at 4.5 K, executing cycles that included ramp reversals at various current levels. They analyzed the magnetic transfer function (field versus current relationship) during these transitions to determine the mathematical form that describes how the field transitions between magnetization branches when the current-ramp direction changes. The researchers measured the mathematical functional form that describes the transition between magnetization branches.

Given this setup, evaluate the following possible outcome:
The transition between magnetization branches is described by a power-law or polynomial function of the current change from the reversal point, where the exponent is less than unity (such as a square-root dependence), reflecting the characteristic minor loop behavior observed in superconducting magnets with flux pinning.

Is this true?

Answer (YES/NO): NO